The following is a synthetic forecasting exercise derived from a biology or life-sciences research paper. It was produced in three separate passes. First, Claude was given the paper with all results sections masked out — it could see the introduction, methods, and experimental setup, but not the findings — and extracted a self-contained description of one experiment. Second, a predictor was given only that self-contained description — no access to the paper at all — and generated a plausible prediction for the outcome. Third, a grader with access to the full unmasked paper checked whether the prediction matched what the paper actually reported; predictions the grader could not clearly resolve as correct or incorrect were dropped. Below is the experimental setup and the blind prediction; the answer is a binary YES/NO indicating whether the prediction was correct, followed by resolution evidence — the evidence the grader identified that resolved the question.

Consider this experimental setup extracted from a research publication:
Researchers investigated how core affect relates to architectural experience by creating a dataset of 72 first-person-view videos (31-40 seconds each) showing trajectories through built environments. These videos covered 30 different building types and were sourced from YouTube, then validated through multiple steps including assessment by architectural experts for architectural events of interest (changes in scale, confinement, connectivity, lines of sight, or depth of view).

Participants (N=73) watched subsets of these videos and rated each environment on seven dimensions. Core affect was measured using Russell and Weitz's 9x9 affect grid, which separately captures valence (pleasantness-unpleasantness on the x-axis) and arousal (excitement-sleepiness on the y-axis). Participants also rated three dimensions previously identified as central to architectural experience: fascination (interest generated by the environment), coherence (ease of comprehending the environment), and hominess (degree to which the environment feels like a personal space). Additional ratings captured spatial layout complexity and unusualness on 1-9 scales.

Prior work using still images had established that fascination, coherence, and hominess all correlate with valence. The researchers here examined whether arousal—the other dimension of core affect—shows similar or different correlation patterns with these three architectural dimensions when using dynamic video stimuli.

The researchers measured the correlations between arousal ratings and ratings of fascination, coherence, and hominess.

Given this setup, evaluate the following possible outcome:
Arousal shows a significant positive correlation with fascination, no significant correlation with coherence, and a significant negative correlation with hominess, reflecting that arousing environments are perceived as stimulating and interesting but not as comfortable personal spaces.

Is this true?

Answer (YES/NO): NO